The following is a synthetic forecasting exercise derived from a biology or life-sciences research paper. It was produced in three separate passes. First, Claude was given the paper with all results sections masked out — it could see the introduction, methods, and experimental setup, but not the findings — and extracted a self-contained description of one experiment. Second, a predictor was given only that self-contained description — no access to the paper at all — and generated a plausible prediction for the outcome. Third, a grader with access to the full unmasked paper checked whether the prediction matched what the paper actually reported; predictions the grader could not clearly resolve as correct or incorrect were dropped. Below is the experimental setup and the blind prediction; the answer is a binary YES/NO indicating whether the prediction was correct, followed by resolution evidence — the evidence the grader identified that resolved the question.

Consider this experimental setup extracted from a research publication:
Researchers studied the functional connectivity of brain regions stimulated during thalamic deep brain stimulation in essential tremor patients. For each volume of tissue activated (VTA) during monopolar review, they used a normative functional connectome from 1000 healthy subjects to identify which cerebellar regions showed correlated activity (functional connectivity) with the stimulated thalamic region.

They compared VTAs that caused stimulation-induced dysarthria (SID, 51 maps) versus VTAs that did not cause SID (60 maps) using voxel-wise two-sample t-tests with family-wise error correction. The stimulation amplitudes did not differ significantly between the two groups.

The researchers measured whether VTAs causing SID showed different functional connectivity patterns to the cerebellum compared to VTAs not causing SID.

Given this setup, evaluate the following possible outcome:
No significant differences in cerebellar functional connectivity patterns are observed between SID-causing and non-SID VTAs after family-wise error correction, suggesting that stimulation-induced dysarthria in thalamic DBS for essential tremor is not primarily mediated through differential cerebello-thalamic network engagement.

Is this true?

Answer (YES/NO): NO